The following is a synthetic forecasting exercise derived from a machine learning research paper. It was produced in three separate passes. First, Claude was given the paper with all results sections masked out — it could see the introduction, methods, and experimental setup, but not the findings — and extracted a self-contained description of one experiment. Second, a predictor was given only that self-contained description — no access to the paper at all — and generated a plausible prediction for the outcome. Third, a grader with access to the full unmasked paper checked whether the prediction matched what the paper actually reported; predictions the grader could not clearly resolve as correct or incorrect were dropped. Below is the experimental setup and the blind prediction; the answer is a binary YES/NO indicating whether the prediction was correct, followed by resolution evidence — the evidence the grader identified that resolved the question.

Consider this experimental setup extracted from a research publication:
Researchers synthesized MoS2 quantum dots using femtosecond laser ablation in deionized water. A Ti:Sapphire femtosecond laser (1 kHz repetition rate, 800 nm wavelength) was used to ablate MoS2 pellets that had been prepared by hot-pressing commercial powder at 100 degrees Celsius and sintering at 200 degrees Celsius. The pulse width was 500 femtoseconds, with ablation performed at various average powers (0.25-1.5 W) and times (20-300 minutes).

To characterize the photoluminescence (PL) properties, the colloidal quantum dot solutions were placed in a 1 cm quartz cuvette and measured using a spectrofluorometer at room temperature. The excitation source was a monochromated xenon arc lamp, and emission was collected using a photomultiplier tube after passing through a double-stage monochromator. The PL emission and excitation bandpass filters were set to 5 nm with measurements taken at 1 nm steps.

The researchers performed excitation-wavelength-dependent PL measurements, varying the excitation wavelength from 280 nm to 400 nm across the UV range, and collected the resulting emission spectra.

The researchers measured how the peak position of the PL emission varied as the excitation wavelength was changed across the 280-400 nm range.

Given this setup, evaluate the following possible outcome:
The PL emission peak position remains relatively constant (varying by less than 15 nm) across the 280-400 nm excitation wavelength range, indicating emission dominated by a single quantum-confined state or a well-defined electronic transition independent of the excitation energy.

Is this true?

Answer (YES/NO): NO